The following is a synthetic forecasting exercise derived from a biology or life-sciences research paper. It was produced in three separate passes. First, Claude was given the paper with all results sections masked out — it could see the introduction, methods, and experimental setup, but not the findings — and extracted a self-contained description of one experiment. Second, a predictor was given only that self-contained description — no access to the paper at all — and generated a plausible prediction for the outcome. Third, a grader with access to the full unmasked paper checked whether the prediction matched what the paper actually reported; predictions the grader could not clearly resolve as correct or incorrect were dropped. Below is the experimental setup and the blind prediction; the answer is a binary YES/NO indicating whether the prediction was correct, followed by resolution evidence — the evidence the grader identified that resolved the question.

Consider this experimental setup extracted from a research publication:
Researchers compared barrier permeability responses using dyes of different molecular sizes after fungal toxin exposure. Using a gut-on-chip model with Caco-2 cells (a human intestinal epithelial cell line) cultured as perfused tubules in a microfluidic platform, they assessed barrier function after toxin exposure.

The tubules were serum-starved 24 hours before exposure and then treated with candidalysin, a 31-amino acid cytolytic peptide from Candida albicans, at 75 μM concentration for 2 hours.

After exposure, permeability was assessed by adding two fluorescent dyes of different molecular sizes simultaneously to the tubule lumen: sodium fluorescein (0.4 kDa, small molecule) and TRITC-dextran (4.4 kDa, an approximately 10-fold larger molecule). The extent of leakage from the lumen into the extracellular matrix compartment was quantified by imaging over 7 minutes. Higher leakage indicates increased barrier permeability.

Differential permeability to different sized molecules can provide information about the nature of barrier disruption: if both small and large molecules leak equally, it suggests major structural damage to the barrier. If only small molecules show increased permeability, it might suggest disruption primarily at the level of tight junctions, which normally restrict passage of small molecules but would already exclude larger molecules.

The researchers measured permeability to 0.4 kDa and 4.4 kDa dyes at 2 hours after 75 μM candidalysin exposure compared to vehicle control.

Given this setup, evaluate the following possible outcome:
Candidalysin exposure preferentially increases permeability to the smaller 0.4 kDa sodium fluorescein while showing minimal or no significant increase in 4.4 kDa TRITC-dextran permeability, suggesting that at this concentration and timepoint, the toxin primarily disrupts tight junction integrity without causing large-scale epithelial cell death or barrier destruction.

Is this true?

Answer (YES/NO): NO